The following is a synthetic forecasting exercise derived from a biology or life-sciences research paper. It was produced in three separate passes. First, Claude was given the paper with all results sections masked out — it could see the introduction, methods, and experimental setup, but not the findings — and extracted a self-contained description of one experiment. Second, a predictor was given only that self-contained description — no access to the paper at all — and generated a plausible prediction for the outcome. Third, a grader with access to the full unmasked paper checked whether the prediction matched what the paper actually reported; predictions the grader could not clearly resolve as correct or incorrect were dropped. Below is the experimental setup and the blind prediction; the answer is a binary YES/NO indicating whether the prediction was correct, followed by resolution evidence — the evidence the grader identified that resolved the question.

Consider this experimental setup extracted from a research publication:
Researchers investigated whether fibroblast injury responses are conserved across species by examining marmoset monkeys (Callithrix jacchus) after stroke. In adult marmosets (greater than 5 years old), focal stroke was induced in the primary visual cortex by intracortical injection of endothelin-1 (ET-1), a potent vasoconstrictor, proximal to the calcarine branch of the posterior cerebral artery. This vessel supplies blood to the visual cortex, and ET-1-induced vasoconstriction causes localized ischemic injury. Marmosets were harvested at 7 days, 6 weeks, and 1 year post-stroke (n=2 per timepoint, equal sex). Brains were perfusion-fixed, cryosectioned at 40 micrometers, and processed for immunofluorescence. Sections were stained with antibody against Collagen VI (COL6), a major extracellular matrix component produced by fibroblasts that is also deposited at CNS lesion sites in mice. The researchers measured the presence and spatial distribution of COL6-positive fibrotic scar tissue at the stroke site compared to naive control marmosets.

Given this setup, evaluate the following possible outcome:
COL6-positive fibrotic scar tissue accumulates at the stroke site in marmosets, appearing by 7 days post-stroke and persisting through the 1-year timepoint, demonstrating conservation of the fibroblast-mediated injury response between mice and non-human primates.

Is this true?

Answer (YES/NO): YES